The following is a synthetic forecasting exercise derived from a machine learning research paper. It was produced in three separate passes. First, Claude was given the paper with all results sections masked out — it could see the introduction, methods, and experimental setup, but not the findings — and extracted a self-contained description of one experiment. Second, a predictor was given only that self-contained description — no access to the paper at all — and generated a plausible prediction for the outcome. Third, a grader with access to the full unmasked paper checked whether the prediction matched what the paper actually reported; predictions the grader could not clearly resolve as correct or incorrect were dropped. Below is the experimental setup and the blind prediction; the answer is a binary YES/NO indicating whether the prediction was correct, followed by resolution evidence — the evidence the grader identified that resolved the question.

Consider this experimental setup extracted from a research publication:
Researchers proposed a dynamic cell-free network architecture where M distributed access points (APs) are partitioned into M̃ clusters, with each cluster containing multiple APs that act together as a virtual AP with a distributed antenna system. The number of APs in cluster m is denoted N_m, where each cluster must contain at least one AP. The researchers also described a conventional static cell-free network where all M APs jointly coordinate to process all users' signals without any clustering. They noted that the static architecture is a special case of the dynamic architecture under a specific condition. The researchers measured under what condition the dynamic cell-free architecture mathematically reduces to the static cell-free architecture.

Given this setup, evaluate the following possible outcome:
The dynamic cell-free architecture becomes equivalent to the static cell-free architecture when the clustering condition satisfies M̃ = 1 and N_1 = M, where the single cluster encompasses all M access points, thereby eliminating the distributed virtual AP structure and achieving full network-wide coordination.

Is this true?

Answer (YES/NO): NO